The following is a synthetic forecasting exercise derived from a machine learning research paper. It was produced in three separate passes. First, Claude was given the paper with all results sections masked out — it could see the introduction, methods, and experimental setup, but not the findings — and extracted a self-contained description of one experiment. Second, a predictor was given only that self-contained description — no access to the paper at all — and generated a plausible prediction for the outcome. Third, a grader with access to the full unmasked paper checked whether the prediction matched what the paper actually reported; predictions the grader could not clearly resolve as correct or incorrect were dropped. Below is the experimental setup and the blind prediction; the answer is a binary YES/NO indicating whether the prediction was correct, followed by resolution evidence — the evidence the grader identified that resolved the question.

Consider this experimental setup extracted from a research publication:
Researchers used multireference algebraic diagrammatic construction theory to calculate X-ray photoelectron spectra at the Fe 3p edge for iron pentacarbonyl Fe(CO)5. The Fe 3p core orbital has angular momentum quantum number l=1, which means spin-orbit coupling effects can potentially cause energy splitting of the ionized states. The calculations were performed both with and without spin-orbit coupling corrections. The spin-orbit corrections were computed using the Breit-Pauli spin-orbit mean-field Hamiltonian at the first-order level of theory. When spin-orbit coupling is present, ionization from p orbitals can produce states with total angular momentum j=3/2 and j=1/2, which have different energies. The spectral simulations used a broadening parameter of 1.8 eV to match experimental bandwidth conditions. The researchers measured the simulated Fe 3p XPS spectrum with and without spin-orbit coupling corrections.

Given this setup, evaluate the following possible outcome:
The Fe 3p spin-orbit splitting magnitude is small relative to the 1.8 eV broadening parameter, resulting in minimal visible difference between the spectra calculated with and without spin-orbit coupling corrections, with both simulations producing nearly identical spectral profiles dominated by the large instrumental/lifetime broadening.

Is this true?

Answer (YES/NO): NO